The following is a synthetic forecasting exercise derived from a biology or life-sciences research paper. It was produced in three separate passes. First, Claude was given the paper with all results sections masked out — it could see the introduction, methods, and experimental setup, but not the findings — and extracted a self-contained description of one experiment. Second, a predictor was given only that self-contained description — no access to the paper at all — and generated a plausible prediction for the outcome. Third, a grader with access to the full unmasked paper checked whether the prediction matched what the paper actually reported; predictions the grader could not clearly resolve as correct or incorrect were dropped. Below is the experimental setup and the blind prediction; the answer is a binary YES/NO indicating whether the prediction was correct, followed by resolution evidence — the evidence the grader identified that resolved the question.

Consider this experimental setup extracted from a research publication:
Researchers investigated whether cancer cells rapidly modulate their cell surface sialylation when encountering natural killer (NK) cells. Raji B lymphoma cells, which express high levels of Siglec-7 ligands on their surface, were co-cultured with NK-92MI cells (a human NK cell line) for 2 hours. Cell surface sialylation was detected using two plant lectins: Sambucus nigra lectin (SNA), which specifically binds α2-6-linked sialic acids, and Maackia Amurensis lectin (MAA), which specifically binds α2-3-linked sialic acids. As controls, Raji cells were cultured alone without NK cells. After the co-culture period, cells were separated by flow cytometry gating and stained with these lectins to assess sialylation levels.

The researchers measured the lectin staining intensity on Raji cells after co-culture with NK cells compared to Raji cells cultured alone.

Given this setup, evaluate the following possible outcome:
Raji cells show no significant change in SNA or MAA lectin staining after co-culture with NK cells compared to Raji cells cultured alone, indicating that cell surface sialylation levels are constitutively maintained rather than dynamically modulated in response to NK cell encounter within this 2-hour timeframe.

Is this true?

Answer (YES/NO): NO